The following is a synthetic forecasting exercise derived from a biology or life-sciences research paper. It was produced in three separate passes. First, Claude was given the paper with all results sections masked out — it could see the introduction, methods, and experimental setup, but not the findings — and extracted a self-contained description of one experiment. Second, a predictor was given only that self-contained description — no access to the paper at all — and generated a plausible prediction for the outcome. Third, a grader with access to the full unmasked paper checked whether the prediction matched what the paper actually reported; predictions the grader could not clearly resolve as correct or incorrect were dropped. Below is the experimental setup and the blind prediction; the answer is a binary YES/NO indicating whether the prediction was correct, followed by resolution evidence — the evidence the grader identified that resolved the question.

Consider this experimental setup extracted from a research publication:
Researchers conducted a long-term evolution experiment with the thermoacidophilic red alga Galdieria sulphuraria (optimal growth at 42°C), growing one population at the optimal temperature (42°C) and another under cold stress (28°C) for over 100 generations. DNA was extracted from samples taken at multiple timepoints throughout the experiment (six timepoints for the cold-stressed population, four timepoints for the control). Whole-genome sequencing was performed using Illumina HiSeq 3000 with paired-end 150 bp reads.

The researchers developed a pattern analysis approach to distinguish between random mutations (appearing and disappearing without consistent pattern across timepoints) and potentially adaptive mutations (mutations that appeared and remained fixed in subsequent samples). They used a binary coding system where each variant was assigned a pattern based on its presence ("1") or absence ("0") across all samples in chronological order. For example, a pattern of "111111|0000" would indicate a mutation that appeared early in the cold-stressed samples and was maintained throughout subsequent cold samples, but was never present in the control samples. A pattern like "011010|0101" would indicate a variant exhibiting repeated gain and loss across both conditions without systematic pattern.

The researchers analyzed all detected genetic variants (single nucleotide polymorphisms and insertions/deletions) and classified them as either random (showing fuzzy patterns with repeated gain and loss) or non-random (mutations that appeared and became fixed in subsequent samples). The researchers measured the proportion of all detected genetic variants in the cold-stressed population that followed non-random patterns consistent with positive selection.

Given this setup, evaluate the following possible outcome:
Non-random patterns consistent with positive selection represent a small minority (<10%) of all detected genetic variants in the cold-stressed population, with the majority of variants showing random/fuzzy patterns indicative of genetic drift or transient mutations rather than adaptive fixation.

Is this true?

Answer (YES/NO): YES